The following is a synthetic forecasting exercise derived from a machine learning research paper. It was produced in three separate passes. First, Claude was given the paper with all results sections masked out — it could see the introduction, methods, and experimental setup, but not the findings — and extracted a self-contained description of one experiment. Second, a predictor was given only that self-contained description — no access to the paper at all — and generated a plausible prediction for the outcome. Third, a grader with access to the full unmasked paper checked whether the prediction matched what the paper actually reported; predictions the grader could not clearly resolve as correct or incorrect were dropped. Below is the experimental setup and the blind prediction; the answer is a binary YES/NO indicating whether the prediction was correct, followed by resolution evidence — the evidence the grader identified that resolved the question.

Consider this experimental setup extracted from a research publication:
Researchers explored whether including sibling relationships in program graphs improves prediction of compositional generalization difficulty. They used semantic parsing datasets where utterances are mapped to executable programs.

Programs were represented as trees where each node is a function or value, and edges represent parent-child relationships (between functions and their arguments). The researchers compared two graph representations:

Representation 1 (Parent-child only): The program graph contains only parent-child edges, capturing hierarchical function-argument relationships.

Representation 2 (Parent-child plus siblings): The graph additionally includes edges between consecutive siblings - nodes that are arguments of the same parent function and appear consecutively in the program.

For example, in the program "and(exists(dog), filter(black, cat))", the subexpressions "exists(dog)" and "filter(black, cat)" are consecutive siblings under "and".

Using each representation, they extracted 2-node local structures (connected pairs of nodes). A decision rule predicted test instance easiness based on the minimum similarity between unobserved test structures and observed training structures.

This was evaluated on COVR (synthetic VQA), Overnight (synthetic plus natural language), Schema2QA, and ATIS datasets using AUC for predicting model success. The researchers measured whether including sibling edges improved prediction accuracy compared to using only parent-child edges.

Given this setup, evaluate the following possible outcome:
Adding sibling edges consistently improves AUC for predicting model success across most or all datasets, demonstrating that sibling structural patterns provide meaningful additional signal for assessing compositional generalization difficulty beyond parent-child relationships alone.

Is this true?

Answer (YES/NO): YES